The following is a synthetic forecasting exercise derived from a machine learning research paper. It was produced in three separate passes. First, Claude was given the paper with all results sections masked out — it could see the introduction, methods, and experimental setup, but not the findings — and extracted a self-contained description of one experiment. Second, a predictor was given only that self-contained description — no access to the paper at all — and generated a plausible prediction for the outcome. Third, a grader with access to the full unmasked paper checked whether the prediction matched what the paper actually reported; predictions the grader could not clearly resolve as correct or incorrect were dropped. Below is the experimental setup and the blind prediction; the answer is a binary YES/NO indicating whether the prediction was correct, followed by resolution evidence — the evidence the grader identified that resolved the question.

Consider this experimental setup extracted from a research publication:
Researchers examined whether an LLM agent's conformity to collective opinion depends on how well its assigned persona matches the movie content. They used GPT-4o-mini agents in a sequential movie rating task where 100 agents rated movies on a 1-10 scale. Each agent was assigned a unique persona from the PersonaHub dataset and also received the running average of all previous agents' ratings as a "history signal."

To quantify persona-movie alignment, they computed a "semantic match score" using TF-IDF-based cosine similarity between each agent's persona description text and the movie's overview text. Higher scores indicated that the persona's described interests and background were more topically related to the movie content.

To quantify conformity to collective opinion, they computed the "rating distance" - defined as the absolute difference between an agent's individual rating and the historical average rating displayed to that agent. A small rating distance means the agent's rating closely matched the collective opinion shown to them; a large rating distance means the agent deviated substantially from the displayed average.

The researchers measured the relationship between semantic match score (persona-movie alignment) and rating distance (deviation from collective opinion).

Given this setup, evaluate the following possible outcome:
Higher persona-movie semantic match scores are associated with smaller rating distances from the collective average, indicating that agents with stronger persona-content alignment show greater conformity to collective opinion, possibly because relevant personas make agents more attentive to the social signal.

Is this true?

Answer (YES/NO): YES